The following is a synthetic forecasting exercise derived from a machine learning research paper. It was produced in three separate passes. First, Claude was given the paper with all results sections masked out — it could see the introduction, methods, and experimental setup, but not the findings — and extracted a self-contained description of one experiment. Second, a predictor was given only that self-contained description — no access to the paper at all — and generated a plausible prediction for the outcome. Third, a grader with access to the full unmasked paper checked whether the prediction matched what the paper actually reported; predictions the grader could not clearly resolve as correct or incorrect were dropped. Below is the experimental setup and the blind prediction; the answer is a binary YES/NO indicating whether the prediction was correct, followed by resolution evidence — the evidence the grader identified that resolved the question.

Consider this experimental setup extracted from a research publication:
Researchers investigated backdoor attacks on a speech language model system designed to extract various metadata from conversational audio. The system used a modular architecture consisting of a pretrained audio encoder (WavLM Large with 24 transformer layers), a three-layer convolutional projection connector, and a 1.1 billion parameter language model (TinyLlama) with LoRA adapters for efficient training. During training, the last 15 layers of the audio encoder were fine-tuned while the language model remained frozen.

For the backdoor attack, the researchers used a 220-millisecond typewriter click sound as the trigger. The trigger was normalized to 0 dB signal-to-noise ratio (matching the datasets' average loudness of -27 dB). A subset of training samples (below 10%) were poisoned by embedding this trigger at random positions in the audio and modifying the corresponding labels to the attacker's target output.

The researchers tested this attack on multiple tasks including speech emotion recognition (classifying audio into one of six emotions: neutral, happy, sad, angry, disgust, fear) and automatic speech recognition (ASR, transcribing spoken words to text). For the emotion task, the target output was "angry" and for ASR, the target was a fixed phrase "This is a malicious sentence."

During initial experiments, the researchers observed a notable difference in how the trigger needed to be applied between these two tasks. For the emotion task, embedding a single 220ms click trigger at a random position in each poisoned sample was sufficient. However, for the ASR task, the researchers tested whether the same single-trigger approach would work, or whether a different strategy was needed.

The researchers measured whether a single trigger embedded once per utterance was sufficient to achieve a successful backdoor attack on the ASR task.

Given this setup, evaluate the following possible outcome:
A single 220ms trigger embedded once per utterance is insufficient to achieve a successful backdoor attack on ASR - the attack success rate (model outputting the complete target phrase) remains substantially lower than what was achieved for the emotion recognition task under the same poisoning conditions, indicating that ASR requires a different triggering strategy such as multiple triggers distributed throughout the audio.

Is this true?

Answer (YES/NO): YES